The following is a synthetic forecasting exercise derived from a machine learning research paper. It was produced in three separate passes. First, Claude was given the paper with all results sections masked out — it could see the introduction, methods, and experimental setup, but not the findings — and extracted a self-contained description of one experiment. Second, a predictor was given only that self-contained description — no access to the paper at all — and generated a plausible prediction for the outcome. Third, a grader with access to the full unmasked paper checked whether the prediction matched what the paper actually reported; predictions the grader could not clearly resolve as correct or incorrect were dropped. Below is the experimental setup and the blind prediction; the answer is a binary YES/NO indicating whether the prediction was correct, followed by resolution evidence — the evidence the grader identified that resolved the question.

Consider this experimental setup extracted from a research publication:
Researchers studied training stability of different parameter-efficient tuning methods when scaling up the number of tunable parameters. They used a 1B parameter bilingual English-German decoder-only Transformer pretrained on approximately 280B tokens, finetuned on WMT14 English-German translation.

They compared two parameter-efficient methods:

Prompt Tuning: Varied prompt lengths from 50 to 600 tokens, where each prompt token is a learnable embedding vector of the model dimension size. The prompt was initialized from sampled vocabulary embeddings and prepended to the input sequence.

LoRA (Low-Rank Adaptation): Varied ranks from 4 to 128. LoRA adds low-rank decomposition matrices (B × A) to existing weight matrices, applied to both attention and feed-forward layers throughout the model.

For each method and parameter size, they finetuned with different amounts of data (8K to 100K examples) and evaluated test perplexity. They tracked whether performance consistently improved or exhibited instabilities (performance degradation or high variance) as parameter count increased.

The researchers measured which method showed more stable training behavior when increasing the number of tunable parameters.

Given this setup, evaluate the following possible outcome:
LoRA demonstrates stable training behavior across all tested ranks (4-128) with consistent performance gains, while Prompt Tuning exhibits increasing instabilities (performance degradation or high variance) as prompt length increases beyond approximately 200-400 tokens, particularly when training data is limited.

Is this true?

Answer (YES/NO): NO